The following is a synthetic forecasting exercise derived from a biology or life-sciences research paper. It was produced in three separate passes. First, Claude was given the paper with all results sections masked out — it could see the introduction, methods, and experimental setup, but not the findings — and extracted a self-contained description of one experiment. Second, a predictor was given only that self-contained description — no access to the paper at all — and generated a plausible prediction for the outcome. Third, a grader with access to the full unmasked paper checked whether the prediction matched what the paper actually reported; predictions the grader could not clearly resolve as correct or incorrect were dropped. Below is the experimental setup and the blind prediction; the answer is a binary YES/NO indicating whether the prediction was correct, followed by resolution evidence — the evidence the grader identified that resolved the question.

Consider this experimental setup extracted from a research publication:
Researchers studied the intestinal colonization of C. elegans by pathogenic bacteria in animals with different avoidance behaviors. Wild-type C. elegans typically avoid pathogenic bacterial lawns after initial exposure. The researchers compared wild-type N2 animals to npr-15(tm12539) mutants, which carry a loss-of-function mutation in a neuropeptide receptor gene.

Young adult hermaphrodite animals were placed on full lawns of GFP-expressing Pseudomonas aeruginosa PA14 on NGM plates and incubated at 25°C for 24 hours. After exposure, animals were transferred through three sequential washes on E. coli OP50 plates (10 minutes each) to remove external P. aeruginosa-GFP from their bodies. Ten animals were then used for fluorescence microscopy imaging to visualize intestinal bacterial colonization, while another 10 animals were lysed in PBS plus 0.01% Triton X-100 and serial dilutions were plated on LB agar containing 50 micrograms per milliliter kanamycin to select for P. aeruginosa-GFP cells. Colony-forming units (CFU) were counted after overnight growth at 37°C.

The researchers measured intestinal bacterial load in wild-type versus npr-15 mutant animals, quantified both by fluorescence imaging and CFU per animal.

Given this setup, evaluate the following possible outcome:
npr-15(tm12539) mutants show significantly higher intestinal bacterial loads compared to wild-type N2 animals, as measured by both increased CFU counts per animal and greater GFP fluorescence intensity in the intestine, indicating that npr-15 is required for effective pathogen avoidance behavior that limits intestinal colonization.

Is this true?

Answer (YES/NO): NO